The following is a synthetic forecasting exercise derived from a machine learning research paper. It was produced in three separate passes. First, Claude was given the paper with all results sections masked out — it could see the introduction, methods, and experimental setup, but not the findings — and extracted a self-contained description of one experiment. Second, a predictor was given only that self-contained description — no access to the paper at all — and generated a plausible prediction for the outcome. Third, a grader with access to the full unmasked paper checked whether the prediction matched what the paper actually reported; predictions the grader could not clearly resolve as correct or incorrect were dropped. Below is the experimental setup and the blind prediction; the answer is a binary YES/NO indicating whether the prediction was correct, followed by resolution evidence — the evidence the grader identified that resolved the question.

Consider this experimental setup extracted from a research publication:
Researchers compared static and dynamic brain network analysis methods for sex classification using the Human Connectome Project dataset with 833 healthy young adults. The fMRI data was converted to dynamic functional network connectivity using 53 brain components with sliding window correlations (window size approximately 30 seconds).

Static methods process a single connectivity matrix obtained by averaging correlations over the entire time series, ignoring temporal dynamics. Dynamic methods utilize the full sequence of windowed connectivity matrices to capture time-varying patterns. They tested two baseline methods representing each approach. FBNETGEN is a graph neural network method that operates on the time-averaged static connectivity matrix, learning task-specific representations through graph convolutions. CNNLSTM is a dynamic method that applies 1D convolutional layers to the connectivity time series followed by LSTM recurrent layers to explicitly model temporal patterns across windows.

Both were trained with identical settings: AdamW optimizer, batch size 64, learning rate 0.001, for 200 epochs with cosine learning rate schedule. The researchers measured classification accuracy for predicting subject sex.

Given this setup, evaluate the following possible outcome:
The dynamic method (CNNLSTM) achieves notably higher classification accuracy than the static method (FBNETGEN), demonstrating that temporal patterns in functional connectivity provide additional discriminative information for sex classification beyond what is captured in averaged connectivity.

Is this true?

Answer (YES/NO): NO